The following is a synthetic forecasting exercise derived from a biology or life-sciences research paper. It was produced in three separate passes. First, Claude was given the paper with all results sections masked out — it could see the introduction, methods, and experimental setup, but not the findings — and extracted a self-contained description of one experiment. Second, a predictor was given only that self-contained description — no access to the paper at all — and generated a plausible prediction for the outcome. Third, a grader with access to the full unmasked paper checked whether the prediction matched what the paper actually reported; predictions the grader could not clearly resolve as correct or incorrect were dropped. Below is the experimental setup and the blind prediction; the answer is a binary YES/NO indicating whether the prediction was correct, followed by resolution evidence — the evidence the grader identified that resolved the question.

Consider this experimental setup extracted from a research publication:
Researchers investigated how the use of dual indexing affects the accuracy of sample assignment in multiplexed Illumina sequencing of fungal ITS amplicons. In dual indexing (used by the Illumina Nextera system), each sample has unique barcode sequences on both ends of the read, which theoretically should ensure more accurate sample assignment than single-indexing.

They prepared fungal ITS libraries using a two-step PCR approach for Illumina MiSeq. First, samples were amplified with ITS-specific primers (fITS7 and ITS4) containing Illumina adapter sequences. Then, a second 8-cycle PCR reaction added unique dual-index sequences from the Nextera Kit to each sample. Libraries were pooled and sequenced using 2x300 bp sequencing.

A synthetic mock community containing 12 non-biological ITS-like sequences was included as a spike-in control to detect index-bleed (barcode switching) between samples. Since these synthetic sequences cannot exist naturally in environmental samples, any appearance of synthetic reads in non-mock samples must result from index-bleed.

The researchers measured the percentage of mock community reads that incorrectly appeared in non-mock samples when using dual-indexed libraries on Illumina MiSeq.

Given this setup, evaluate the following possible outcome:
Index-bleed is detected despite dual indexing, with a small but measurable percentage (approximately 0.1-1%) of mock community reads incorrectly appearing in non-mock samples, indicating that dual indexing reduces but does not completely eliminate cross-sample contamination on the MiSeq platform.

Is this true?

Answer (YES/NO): NO